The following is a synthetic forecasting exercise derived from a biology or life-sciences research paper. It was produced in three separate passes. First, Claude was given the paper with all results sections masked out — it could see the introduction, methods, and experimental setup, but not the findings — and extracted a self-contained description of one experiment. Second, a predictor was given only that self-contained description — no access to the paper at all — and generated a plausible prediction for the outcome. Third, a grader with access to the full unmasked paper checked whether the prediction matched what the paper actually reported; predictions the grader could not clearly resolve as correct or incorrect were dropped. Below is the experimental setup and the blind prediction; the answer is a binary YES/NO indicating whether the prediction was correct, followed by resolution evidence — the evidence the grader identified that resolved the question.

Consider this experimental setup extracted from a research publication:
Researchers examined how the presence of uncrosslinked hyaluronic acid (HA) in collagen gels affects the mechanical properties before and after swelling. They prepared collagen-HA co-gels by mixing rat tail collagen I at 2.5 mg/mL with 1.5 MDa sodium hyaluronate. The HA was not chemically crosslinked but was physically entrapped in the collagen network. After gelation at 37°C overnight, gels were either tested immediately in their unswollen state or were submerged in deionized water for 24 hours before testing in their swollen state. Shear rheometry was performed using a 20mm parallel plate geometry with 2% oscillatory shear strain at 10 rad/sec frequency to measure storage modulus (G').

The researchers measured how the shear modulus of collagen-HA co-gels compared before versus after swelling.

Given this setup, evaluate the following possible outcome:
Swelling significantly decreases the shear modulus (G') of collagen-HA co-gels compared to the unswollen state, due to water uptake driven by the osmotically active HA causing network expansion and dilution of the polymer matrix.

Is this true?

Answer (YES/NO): NO